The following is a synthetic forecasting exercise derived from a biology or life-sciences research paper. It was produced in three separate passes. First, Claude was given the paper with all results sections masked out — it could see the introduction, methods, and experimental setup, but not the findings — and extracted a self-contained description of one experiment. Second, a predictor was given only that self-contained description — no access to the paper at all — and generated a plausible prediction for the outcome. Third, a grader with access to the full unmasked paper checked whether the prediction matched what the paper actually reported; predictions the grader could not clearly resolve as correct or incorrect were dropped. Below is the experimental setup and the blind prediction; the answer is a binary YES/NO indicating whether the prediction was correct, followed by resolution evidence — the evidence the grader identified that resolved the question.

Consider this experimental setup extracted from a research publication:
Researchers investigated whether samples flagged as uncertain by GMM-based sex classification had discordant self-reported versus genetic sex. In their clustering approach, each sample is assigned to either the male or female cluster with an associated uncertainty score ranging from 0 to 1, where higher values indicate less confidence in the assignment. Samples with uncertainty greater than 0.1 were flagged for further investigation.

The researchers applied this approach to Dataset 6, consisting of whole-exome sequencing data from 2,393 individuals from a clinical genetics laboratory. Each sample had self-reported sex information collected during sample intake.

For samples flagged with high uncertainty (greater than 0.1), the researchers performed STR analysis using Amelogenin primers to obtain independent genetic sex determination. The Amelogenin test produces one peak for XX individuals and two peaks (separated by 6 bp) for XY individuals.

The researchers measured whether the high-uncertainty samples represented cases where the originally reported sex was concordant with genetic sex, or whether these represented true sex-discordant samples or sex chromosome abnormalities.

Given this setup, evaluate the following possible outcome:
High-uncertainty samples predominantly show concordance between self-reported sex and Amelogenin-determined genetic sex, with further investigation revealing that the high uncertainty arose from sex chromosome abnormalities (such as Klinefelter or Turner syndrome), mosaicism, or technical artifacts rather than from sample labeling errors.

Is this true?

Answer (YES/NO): NO